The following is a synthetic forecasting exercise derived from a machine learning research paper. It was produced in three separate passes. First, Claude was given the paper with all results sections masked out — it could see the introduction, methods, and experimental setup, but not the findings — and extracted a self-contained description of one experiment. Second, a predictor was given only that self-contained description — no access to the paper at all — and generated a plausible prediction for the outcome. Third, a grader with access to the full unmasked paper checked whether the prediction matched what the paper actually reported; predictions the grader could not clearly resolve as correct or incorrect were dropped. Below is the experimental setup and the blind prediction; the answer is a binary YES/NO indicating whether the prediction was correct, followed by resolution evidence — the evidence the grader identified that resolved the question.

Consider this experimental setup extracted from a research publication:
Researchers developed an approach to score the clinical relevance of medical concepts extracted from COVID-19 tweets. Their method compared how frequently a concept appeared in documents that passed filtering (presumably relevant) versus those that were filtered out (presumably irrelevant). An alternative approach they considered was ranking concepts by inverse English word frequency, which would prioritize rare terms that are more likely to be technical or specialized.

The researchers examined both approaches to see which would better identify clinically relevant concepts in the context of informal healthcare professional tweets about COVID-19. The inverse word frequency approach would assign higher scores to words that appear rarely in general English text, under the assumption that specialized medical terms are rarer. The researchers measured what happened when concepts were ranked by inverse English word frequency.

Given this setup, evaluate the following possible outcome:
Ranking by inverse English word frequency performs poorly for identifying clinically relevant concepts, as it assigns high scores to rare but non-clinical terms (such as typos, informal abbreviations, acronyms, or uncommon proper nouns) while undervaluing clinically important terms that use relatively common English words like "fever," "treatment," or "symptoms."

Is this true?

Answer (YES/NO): YES